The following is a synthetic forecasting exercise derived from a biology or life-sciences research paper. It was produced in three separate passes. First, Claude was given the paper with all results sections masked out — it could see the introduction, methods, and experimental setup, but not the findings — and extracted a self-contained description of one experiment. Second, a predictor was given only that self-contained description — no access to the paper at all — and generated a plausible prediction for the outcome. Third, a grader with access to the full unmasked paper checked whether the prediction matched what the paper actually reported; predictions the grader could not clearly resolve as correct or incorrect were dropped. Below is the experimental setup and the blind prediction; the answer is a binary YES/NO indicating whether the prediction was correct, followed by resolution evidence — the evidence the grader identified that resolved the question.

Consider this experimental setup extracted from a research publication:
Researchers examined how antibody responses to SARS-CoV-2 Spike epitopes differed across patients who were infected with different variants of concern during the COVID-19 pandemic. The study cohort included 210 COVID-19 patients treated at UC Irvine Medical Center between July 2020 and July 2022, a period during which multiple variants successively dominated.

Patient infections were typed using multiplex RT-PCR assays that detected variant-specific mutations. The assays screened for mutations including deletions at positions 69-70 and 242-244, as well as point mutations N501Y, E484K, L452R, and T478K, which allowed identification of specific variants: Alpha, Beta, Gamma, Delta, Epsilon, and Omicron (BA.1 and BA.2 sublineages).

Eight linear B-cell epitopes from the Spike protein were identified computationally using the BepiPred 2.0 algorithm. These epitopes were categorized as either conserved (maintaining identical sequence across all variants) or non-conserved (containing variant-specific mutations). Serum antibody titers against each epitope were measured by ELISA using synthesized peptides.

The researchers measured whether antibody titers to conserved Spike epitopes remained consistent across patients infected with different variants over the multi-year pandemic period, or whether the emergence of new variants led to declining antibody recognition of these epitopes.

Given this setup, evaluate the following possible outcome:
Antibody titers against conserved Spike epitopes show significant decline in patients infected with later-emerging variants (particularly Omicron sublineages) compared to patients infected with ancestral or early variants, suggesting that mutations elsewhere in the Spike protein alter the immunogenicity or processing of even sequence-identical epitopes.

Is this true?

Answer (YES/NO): NO